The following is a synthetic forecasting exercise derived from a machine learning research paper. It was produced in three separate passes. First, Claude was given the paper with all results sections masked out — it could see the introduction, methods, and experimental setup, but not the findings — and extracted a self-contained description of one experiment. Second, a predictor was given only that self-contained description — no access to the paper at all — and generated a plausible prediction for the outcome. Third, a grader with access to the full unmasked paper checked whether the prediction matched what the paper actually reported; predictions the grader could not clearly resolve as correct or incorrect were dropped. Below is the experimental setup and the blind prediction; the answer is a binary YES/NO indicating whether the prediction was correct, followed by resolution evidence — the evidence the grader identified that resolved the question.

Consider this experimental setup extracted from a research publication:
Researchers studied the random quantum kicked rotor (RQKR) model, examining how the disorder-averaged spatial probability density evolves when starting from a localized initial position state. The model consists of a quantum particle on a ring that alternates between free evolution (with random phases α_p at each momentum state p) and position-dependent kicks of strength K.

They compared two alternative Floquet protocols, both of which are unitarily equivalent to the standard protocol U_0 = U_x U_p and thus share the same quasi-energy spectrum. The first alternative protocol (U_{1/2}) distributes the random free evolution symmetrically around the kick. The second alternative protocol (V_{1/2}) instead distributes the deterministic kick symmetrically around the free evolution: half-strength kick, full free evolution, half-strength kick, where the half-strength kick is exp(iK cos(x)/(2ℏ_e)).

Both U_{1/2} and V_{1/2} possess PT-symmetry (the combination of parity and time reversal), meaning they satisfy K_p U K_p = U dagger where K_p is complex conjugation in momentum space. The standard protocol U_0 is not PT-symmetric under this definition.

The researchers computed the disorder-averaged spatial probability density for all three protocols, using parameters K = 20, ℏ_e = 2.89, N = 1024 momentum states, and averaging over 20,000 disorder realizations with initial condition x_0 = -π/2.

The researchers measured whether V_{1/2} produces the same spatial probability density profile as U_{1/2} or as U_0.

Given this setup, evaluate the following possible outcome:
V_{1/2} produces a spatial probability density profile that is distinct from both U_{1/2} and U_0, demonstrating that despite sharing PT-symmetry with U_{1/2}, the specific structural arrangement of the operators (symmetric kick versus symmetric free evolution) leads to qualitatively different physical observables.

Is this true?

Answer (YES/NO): NO